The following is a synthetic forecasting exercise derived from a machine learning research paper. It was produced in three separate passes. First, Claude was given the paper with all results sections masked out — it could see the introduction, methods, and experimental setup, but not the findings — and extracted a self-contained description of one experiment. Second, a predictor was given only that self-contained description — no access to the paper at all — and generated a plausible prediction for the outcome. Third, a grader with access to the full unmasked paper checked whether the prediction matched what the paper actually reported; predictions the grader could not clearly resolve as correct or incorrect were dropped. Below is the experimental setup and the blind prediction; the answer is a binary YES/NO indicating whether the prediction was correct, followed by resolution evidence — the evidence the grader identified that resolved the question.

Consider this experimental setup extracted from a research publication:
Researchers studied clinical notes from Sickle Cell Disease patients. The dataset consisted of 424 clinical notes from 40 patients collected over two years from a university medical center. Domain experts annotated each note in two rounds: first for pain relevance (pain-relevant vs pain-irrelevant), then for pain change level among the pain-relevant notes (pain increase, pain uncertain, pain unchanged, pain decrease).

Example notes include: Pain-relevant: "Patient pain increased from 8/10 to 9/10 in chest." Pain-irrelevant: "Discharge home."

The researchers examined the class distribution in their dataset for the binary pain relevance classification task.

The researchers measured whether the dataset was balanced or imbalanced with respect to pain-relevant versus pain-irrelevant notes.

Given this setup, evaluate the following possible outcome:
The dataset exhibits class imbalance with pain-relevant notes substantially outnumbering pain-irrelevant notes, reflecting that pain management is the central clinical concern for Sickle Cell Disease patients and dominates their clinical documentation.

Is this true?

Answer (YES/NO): YES